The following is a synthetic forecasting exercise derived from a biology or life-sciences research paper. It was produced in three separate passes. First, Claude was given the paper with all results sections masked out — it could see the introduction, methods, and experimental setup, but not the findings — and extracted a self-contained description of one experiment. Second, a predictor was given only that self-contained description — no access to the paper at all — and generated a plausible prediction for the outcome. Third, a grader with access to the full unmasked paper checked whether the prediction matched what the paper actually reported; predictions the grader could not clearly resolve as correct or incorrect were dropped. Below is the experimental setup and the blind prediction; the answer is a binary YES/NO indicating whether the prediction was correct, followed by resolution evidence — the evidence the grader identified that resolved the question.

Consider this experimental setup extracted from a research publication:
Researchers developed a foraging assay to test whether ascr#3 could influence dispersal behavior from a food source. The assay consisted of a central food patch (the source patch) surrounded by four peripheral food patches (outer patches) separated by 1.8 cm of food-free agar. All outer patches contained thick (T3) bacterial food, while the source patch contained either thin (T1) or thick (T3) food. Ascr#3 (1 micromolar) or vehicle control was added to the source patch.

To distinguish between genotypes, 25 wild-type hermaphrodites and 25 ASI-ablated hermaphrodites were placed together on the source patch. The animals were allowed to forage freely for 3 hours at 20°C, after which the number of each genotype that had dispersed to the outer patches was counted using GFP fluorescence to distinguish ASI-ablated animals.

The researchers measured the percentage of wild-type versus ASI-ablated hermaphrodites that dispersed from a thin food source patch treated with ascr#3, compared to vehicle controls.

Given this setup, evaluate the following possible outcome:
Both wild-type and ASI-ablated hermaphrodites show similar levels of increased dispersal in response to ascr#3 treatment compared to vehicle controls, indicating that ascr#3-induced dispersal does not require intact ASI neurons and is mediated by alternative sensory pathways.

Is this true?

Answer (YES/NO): NO